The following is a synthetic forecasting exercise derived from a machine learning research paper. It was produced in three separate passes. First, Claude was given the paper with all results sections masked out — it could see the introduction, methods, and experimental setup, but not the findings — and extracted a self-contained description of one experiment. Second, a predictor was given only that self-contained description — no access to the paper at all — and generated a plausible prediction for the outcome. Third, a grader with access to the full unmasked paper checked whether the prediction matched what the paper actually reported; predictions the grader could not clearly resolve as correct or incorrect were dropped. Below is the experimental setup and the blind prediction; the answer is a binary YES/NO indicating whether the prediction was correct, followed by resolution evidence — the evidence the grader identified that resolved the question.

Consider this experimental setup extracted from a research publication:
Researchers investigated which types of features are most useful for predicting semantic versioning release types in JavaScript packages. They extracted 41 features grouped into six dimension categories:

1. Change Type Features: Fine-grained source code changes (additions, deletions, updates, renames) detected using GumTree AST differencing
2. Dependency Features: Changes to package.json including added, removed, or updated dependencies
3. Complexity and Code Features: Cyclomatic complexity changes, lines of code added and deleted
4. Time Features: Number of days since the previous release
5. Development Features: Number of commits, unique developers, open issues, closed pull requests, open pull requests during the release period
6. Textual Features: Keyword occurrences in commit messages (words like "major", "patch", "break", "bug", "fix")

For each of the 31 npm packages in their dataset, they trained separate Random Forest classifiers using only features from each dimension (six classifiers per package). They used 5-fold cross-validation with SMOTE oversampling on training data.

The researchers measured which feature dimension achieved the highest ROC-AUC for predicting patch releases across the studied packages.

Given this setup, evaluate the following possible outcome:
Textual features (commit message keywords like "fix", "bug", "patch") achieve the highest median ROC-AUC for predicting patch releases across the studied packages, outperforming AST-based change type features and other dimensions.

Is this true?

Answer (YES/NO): NO